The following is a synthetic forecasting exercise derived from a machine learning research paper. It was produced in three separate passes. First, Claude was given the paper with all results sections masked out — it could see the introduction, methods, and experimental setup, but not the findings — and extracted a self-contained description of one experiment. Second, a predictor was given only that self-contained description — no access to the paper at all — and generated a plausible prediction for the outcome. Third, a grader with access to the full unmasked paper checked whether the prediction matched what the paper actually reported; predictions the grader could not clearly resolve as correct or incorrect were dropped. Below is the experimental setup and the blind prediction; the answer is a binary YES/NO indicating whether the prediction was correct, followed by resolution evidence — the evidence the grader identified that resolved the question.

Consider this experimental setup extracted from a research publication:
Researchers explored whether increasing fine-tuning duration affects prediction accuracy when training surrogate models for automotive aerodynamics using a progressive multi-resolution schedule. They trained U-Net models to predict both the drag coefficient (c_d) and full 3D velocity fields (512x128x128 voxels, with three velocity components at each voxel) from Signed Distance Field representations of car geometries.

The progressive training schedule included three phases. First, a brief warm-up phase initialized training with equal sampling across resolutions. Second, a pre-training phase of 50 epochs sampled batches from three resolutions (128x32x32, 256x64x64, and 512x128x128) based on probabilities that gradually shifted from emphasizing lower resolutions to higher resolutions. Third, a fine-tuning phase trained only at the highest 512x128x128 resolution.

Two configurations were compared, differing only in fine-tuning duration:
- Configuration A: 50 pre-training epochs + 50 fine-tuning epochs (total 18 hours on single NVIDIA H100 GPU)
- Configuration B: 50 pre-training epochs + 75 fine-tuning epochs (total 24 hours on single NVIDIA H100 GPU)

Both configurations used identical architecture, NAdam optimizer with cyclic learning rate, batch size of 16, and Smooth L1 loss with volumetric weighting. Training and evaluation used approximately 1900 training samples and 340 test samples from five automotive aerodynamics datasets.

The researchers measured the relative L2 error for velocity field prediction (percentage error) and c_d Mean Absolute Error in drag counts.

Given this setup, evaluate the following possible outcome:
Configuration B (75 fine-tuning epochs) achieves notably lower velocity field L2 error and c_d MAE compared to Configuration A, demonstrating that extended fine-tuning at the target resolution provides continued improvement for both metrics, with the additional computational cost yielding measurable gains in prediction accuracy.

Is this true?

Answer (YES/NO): YES